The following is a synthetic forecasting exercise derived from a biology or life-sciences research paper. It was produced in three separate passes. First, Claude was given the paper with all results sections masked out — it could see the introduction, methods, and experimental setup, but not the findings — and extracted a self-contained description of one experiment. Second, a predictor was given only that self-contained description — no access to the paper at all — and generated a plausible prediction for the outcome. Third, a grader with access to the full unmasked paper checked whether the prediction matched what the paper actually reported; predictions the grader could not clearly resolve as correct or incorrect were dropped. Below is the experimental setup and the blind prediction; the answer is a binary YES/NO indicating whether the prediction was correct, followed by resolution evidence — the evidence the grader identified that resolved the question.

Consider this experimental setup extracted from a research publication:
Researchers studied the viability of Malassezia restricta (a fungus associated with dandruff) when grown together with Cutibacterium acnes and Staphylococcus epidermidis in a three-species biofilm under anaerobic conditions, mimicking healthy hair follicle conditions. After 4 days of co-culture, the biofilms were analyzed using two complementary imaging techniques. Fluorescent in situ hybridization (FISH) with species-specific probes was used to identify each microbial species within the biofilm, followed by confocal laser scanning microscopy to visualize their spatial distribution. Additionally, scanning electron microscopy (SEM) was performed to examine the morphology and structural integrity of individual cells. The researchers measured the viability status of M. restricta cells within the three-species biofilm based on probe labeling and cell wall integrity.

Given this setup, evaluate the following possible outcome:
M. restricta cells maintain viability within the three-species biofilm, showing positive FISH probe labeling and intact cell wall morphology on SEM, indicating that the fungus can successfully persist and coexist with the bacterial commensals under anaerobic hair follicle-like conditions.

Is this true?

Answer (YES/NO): NO